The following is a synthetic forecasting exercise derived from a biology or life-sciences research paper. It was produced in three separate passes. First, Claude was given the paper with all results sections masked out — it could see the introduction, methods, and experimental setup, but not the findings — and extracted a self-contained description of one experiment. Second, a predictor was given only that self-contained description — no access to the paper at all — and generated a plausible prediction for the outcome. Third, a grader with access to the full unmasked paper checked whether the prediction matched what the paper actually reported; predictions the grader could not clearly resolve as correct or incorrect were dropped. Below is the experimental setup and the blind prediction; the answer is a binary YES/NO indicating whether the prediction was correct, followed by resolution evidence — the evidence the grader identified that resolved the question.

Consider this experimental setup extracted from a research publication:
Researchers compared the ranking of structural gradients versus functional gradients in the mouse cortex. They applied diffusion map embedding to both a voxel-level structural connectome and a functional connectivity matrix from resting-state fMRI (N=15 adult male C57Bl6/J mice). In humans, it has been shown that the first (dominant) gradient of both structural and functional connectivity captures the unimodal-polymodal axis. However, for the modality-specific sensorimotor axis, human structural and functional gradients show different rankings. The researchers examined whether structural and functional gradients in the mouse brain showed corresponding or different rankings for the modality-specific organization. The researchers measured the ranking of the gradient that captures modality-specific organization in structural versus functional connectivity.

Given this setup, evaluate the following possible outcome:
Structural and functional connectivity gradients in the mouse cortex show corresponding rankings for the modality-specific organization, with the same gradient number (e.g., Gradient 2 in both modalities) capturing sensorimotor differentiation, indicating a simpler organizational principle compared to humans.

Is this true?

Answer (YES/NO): NO